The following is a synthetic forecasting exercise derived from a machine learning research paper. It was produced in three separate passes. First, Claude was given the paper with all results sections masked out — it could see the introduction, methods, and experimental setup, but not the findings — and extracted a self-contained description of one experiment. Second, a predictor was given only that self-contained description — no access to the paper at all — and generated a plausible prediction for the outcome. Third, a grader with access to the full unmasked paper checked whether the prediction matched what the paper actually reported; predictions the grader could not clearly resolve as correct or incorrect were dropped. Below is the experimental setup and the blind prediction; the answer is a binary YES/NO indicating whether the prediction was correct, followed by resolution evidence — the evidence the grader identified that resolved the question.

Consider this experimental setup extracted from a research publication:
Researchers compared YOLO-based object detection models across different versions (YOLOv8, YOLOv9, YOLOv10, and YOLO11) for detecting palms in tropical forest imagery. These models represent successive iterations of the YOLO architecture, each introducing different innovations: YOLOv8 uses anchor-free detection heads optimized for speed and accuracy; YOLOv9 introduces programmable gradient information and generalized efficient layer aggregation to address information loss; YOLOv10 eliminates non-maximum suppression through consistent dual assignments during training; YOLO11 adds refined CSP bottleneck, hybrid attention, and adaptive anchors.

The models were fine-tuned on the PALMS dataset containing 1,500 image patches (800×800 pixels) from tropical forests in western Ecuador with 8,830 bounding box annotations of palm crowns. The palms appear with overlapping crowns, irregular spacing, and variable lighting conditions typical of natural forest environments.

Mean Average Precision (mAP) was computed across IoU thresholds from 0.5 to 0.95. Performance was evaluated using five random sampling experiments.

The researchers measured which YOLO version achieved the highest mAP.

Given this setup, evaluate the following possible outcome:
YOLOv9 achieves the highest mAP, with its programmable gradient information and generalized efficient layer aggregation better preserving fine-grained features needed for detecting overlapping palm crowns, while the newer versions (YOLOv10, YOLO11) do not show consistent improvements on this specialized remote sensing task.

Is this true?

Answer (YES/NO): NO